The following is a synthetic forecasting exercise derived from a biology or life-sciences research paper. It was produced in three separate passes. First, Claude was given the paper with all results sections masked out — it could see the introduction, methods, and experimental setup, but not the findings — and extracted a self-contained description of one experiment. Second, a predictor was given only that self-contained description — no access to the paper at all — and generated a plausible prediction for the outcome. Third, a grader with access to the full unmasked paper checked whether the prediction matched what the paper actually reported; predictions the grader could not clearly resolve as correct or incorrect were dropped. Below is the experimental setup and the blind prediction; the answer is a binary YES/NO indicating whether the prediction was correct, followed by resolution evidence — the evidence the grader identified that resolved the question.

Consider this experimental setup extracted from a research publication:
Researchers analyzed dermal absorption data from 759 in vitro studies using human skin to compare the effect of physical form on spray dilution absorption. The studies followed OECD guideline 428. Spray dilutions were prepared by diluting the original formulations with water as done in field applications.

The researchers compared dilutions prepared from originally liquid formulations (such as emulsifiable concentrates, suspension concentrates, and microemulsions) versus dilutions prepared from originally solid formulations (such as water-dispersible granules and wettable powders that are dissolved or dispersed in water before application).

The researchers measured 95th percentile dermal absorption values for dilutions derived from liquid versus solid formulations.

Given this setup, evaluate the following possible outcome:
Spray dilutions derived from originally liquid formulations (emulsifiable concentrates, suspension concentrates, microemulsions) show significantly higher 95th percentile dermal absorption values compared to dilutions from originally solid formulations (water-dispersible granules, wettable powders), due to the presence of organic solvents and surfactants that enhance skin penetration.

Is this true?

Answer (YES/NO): NO